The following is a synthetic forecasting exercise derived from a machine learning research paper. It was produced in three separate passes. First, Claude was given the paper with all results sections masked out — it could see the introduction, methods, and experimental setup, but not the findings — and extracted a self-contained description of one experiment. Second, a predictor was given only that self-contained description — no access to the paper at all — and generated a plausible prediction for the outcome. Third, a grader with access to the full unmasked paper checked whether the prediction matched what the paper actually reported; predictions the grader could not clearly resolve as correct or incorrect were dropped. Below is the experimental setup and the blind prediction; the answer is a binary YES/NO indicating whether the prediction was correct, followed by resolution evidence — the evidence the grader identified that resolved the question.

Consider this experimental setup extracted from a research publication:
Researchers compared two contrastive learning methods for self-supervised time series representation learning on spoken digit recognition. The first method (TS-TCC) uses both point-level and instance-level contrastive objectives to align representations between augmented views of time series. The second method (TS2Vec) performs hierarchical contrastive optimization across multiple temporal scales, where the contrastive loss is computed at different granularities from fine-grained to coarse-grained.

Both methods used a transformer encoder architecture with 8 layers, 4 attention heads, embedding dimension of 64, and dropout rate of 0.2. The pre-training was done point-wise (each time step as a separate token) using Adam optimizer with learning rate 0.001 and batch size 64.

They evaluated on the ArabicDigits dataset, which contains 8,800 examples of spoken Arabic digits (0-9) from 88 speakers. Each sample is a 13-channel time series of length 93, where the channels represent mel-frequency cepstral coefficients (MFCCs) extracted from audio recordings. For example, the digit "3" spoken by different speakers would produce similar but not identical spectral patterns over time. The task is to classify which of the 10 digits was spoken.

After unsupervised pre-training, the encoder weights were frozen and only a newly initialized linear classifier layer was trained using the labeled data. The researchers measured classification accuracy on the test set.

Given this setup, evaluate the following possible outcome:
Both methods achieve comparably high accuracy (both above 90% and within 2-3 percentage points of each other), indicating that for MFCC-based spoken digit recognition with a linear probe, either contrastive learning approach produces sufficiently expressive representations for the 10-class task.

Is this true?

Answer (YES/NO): NO